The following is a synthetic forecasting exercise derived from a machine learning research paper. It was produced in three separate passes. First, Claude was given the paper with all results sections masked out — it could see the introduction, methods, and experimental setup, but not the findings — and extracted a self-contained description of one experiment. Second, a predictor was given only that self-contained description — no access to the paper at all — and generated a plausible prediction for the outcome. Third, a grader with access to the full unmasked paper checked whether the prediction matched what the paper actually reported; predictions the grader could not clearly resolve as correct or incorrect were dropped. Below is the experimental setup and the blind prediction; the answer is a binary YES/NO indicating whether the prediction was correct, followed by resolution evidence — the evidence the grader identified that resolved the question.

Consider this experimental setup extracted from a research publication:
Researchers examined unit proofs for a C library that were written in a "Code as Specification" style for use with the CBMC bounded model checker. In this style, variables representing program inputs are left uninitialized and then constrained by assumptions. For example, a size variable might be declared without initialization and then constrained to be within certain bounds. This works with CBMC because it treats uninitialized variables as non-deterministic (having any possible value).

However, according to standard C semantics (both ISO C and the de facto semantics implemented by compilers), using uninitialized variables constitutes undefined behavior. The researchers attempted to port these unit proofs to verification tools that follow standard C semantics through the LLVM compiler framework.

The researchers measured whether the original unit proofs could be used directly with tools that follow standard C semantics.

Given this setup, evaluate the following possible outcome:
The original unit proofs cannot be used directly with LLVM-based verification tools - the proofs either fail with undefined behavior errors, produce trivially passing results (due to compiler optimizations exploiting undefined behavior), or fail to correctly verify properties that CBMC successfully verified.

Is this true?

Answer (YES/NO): YES